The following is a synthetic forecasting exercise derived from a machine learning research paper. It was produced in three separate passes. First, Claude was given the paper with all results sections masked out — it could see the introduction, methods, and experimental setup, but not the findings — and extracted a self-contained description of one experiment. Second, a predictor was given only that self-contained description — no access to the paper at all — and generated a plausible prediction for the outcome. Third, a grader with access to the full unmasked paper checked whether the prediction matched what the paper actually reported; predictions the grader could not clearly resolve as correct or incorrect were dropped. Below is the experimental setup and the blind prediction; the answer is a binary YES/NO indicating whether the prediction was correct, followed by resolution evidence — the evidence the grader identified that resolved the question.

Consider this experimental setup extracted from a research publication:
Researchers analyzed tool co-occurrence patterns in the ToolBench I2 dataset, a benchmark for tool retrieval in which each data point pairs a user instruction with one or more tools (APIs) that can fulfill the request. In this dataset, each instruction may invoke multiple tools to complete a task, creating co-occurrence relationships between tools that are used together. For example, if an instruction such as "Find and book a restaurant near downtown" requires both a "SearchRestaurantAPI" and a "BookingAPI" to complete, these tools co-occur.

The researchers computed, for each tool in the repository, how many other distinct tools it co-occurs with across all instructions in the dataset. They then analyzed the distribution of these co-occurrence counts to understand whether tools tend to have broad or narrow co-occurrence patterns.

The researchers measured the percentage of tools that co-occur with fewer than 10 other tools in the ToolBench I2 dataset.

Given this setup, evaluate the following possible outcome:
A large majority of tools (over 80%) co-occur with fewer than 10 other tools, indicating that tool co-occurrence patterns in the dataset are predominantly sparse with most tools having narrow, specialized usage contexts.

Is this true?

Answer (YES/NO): NO